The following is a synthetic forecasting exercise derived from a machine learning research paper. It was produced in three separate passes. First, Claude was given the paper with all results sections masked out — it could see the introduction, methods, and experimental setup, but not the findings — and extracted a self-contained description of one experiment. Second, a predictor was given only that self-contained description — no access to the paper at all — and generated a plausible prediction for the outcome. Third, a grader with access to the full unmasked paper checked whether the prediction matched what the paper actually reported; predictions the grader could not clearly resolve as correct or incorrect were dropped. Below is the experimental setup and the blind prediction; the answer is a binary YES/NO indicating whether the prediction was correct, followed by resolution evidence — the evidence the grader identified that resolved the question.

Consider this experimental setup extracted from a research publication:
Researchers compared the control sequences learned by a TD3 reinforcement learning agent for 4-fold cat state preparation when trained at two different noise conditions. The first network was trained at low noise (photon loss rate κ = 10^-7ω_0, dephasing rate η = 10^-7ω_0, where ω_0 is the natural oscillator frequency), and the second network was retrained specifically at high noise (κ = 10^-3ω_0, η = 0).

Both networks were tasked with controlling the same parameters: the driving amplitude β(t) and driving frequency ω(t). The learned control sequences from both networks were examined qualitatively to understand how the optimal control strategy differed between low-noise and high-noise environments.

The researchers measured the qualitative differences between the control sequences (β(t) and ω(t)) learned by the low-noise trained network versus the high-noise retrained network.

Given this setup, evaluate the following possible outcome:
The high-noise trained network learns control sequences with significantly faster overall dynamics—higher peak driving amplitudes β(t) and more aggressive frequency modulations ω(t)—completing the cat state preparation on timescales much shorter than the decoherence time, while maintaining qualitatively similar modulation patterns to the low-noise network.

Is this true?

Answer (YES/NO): NO